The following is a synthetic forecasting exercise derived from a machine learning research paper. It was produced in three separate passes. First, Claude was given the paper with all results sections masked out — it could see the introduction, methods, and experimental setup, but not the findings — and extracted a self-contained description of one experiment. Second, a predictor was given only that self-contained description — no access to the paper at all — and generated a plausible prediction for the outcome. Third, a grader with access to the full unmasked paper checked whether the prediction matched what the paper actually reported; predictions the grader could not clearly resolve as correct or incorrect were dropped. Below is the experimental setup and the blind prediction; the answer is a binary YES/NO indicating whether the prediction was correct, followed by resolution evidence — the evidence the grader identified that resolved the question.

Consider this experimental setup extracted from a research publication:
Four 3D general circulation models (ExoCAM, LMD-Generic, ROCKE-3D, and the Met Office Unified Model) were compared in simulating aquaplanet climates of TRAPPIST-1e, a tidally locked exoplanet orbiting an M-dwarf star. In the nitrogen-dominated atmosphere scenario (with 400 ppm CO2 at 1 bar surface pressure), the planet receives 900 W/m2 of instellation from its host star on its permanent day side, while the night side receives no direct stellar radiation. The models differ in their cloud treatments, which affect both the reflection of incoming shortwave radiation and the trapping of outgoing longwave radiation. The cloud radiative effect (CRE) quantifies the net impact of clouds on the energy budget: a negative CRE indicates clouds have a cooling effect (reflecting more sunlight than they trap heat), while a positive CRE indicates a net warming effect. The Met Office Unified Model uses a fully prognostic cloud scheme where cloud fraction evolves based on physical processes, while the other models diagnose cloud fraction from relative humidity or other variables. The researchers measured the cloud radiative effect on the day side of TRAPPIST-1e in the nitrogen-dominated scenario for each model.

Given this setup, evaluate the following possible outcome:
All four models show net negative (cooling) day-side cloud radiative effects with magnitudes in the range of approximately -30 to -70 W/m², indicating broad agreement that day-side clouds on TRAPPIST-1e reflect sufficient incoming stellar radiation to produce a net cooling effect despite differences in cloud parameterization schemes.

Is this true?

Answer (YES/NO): NO